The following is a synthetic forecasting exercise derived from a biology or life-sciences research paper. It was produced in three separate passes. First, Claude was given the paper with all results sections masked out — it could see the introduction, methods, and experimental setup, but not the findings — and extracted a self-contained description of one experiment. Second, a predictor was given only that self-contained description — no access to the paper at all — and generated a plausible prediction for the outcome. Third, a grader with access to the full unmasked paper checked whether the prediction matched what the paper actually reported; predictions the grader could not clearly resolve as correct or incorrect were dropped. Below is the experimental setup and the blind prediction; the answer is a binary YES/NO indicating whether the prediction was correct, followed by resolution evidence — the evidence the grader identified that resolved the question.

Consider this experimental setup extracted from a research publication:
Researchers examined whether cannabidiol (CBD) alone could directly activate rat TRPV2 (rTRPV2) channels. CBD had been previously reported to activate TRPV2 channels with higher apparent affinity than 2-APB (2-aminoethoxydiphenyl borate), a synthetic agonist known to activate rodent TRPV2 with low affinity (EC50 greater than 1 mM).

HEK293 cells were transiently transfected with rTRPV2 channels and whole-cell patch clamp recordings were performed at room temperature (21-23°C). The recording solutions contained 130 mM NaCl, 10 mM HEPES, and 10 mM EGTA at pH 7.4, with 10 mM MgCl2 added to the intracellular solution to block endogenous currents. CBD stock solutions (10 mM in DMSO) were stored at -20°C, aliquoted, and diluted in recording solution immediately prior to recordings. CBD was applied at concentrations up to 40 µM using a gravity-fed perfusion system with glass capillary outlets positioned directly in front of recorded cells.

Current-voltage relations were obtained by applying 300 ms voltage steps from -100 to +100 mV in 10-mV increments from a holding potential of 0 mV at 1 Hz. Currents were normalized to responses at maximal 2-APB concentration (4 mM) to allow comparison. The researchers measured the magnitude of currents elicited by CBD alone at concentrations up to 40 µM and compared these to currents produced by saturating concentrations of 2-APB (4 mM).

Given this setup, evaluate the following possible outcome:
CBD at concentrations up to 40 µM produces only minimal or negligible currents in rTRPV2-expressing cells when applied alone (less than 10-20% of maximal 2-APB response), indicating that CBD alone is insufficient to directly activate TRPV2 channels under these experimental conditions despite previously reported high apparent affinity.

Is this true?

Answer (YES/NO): YES